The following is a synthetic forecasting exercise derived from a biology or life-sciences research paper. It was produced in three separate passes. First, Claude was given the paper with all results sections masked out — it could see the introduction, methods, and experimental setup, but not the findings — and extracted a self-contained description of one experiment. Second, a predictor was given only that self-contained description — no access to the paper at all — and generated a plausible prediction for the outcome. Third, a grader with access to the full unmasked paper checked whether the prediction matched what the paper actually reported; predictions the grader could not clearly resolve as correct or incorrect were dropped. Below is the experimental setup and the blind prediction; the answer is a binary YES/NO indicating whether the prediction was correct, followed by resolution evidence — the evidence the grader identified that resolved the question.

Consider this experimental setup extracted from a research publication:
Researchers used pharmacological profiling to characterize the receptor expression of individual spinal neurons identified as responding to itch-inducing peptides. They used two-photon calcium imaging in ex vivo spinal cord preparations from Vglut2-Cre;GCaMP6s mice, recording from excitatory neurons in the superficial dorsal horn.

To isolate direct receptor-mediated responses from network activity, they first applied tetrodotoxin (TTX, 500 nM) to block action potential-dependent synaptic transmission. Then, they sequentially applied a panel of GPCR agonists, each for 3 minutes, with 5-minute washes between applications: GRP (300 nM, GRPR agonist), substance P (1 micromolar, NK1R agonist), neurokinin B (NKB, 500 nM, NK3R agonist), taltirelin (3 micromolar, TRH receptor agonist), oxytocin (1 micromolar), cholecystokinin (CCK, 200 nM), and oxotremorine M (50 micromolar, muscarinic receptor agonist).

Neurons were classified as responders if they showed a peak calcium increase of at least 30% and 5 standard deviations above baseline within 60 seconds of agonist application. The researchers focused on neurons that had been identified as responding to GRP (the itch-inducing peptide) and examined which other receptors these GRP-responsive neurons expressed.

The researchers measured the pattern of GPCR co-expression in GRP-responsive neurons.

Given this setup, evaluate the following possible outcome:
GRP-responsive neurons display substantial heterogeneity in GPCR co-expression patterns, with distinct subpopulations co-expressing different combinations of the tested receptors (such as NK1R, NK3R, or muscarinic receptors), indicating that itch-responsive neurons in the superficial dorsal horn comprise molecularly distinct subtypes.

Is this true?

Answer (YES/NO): YES